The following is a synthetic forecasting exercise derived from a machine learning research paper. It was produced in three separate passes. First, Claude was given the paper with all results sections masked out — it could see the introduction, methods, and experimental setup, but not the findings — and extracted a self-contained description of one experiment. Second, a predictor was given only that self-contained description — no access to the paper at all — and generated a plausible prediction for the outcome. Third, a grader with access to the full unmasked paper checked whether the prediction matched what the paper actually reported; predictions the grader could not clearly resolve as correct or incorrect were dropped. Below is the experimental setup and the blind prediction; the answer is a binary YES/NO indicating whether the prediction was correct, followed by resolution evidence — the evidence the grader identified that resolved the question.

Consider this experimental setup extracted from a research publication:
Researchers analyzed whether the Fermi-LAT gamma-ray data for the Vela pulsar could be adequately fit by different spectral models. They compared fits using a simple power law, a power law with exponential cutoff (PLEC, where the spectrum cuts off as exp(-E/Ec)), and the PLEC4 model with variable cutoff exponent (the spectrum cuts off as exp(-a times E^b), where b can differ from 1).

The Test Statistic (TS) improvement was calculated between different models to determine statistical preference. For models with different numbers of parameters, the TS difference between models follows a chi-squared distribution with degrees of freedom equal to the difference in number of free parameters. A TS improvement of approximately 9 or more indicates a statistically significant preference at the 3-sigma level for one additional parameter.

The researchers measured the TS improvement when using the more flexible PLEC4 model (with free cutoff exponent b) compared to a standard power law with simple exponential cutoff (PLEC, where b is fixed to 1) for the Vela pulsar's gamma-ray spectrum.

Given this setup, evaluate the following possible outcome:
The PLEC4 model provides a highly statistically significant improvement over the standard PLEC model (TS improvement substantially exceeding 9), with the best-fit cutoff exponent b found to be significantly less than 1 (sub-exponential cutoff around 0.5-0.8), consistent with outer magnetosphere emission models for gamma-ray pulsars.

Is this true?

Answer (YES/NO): NO